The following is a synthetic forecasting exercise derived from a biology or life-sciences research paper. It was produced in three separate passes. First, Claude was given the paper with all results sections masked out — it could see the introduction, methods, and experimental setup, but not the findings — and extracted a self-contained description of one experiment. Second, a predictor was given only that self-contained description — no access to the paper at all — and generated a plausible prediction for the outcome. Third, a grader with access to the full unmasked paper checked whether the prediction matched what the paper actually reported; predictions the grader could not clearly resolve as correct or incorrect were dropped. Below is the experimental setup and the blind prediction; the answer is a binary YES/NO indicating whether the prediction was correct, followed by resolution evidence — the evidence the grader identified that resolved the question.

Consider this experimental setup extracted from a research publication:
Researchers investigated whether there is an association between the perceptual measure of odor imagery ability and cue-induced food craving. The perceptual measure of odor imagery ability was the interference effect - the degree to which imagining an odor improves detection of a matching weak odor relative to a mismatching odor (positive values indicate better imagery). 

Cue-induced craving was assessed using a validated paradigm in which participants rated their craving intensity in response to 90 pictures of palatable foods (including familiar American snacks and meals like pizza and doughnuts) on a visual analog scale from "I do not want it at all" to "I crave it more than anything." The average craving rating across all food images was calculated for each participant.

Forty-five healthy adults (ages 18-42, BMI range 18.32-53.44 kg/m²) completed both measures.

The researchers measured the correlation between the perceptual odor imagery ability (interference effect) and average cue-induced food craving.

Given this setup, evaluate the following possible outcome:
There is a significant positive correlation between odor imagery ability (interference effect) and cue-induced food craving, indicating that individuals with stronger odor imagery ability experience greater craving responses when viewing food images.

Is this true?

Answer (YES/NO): NO